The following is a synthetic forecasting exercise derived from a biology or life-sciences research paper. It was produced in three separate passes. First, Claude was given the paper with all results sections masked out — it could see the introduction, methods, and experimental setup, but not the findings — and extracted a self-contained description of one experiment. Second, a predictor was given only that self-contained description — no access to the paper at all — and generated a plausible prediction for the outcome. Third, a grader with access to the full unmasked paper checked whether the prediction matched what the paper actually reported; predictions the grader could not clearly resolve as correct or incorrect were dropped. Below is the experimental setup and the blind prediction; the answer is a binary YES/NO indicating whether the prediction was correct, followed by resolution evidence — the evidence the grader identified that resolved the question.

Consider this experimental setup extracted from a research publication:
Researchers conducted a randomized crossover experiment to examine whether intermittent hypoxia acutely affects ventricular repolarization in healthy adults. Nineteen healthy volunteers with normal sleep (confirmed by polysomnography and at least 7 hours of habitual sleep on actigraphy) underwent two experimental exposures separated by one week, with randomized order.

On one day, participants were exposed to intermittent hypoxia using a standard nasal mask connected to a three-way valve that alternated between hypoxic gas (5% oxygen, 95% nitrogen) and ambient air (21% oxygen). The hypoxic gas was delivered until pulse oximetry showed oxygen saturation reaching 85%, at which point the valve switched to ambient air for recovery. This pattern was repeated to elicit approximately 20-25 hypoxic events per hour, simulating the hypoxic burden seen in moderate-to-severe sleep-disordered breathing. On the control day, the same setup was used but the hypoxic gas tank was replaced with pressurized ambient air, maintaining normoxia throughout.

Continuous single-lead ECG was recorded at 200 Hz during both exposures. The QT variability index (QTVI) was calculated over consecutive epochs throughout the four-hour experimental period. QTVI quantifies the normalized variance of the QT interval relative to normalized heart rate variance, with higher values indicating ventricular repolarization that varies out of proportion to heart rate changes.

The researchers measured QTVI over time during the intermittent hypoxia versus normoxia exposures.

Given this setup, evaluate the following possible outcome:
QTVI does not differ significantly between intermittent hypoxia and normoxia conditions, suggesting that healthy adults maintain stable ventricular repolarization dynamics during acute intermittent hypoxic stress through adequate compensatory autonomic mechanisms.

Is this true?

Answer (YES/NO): NO